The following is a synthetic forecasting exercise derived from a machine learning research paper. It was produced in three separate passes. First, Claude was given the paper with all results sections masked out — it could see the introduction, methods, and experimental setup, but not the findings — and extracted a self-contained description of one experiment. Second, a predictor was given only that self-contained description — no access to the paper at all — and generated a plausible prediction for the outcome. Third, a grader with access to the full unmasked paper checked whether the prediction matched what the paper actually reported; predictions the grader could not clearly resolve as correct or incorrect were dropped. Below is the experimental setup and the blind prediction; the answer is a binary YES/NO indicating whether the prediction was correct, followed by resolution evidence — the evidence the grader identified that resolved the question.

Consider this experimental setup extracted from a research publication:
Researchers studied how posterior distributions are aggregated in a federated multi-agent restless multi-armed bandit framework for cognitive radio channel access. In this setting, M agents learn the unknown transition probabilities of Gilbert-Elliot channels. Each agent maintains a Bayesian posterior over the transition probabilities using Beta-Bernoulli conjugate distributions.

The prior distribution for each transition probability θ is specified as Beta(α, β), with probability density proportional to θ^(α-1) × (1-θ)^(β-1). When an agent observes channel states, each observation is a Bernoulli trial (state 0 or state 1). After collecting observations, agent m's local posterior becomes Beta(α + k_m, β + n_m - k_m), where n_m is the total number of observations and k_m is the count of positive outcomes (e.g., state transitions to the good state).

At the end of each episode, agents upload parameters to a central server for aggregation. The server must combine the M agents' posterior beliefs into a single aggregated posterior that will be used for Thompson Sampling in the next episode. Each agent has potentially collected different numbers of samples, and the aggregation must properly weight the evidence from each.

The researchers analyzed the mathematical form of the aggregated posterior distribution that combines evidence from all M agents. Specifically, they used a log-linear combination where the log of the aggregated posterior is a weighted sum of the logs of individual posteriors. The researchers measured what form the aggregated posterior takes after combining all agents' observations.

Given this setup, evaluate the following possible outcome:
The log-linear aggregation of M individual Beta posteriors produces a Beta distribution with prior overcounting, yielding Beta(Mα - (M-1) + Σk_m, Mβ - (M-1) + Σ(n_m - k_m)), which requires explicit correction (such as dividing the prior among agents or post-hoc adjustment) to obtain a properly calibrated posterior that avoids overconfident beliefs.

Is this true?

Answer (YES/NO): NO